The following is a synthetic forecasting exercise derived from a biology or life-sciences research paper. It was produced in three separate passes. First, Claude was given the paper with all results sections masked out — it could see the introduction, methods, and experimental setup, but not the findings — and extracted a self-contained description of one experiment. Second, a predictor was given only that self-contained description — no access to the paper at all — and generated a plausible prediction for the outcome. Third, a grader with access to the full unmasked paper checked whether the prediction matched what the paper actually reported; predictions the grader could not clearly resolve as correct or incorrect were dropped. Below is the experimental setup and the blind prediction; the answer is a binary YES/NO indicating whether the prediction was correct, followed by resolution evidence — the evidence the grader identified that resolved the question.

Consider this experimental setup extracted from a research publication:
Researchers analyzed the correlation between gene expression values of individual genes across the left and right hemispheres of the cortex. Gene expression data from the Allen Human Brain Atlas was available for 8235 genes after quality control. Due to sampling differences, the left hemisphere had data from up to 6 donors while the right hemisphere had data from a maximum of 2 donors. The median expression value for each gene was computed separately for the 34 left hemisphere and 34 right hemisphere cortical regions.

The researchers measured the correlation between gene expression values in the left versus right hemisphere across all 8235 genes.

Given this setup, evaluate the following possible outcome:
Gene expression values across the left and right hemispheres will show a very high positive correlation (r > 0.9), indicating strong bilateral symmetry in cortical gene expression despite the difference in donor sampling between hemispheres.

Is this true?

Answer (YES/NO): YES